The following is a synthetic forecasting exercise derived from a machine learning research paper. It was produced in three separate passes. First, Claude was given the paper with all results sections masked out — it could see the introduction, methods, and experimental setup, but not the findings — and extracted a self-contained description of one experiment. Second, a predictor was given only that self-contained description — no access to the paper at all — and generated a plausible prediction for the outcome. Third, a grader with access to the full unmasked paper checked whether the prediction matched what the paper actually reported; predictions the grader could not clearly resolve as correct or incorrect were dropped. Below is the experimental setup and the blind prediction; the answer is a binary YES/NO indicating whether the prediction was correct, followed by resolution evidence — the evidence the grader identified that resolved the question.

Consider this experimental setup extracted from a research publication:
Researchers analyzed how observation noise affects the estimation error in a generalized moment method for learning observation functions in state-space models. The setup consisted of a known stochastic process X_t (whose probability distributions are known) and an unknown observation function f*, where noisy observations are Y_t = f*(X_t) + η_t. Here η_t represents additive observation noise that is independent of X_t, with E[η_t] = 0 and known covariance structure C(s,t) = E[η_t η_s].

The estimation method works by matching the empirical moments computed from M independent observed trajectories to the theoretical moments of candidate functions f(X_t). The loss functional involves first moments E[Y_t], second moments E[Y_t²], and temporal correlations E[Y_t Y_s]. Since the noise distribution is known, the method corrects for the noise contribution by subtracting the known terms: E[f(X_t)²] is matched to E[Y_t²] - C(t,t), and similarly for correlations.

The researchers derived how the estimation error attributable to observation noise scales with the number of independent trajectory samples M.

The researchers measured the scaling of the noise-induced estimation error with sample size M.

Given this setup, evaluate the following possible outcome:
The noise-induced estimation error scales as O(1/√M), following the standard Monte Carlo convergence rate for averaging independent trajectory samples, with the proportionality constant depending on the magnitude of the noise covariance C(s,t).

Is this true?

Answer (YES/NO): YES